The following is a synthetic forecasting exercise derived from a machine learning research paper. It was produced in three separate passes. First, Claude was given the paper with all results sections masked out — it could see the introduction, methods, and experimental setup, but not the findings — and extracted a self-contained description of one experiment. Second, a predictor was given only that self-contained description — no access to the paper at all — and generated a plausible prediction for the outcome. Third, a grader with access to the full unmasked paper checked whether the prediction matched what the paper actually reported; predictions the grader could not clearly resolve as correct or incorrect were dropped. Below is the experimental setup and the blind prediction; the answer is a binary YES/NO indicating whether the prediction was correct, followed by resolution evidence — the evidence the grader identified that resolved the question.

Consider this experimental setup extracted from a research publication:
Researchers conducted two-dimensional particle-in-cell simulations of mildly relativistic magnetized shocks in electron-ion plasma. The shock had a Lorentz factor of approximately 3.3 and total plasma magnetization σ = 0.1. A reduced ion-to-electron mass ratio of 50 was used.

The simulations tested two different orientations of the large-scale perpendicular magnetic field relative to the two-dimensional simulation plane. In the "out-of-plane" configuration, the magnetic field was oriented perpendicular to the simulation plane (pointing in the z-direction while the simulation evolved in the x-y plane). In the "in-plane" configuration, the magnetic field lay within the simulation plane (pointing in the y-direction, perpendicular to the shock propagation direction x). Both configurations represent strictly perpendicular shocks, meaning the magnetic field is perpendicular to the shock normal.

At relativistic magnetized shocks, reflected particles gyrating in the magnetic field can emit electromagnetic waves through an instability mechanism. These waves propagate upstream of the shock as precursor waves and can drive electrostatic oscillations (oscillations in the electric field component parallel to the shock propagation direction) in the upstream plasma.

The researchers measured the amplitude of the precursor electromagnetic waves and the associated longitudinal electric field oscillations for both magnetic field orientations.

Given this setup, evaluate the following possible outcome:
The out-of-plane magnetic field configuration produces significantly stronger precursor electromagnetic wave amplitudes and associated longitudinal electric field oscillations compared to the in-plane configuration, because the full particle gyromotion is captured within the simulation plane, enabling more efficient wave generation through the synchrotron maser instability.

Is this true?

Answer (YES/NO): NO